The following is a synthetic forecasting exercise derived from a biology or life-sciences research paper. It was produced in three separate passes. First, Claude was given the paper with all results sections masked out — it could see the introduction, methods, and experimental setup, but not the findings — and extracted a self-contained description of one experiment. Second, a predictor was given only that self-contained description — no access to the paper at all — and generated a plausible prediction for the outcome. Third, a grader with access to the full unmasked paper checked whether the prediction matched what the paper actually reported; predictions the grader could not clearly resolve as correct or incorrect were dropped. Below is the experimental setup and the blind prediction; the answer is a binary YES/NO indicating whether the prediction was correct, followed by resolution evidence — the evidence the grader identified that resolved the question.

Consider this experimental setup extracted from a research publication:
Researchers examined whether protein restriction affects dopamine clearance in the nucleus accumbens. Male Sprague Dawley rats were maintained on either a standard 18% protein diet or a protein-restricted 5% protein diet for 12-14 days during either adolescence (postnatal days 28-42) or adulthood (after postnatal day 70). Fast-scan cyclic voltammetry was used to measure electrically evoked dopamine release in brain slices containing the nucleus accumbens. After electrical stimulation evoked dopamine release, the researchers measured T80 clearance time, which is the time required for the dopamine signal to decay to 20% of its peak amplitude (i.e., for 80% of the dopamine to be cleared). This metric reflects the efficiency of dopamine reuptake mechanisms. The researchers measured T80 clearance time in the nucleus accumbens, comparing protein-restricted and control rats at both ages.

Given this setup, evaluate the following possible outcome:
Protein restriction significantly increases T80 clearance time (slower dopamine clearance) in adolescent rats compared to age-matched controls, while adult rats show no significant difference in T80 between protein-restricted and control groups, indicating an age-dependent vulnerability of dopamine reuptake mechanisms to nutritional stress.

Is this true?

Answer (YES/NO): NO